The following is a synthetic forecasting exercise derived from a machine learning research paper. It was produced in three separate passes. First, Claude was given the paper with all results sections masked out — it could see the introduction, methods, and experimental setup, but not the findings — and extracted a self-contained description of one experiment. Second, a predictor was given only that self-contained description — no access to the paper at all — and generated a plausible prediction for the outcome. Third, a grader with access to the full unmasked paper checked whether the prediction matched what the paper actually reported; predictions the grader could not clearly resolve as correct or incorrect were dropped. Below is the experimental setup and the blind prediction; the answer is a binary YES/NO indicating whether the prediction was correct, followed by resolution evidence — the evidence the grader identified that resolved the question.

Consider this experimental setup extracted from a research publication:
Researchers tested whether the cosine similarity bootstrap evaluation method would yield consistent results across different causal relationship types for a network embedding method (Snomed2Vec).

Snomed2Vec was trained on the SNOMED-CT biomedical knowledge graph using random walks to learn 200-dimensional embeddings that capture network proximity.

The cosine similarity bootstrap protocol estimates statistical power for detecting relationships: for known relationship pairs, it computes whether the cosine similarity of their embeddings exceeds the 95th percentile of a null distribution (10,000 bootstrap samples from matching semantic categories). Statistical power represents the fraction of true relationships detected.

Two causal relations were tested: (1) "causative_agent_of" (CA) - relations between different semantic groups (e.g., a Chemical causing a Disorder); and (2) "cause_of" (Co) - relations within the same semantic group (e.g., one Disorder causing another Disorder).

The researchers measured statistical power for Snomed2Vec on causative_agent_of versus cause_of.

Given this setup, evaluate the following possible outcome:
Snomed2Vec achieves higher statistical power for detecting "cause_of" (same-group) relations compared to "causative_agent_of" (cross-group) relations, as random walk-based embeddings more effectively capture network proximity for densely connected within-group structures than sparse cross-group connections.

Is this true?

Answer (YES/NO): NO